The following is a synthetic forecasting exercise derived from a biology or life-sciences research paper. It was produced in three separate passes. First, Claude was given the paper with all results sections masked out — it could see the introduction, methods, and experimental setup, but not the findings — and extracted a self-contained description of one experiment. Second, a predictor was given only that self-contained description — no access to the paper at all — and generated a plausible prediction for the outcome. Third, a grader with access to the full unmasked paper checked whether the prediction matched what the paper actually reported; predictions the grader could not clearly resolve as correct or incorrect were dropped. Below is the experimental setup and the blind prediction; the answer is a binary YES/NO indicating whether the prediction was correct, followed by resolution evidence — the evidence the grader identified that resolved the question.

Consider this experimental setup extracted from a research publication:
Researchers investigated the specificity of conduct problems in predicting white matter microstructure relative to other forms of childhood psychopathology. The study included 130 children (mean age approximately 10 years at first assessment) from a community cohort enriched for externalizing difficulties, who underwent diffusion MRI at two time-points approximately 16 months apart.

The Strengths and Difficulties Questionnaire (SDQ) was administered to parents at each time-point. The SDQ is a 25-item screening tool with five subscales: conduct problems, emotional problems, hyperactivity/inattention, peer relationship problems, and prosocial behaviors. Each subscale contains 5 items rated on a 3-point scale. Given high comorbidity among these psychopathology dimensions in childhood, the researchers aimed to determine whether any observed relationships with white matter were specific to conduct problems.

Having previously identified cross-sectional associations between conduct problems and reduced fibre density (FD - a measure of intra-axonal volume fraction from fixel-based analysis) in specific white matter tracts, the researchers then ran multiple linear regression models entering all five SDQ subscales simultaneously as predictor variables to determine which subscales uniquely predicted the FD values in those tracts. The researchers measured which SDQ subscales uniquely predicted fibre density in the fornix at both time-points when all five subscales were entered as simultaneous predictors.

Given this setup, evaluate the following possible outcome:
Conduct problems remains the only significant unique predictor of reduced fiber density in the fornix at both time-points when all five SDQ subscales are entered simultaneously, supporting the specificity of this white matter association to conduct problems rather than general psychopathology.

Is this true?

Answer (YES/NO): YES